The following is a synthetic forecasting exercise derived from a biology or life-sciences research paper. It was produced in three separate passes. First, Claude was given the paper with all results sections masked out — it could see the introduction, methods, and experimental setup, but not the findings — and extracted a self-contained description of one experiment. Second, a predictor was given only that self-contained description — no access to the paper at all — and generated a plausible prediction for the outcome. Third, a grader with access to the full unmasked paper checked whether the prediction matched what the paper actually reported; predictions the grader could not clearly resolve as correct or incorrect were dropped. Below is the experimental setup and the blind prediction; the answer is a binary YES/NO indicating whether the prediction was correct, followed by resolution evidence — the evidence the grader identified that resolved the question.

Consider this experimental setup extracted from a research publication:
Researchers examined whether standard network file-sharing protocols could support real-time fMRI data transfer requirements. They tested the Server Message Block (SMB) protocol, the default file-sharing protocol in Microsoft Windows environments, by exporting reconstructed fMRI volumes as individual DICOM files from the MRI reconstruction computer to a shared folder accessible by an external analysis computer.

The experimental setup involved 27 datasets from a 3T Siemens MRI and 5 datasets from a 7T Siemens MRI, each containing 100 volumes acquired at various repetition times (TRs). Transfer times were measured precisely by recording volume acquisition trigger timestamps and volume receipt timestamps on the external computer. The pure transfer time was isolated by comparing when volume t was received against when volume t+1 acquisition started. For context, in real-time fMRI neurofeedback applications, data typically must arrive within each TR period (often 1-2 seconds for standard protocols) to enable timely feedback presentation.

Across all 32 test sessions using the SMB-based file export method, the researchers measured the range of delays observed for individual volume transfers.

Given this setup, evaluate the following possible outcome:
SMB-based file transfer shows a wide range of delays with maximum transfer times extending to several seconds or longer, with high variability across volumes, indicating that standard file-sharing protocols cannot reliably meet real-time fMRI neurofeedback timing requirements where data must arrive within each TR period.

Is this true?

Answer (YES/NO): YES